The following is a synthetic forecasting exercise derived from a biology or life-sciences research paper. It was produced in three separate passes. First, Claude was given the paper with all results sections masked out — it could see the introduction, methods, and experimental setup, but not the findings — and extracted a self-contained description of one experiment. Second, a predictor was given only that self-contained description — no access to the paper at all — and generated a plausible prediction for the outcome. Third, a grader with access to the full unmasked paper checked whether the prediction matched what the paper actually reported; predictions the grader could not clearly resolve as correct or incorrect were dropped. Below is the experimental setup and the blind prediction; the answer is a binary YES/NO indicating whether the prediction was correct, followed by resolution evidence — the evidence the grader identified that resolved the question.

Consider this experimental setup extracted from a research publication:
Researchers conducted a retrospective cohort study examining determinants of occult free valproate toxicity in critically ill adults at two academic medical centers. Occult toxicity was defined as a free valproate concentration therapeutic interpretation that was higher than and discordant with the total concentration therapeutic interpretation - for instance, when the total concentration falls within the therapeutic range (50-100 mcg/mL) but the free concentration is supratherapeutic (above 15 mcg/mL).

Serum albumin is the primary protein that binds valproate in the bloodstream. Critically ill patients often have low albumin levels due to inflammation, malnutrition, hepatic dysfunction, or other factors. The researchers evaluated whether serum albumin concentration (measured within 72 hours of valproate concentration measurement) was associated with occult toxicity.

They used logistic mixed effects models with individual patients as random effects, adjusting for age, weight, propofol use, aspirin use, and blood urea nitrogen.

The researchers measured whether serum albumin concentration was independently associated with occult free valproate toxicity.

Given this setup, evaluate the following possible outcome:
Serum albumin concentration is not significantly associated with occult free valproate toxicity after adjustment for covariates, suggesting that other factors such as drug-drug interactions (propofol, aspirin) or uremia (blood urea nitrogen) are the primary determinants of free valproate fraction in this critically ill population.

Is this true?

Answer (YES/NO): NO